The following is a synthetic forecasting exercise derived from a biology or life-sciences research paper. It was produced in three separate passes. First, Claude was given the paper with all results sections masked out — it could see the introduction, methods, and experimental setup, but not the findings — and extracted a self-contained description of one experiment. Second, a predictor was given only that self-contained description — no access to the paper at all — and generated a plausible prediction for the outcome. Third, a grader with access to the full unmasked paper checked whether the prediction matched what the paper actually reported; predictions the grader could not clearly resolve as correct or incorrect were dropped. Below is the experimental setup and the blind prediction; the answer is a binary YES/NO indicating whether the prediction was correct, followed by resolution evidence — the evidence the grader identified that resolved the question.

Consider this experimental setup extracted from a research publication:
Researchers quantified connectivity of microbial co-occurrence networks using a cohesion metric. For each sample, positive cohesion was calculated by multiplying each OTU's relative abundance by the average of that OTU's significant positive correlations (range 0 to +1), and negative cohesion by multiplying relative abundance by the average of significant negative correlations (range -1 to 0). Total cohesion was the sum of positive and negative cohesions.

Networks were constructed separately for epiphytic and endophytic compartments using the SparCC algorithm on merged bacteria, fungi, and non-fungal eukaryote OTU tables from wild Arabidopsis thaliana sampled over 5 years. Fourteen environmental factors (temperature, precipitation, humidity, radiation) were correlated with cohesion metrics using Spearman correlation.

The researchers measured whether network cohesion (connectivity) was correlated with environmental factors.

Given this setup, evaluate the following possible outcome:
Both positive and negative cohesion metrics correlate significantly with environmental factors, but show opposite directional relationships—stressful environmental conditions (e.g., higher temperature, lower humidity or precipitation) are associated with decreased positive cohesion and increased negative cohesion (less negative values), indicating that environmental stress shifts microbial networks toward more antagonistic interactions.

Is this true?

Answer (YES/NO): NO